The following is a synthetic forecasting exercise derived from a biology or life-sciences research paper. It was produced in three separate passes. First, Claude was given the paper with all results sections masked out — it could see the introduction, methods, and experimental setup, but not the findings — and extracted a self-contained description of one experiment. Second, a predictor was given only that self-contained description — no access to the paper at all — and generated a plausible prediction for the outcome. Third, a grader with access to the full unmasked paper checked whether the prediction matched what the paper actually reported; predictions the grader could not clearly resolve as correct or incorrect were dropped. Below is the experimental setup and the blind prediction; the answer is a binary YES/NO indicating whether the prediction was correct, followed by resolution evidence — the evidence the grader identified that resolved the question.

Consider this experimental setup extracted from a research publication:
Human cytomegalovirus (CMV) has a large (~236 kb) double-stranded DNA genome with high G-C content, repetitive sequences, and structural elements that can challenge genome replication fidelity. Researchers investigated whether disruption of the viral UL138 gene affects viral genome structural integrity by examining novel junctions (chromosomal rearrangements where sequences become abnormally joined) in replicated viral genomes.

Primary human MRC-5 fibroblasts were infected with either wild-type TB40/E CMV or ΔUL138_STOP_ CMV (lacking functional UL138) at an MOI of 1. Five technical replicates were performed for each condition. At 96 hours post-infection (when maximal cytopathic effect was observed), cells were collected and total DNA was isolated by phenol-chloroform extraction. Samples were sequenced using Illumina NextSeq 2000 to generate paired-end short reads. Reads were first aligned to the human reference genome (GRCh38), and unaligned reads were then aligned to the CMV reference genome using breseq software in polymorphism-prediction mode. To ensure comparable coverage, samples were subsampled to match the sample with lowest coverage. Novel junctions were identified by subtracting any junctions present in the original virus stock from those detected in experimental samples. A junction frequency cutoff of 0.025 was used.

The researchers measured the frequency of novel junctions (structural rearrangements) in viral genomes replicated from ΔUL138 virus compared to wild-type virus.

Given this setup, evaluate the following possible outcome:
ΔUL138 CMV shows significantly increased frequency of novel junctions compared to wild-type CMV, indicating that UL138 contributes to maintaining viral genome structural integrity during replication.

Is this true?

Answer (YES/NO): YES